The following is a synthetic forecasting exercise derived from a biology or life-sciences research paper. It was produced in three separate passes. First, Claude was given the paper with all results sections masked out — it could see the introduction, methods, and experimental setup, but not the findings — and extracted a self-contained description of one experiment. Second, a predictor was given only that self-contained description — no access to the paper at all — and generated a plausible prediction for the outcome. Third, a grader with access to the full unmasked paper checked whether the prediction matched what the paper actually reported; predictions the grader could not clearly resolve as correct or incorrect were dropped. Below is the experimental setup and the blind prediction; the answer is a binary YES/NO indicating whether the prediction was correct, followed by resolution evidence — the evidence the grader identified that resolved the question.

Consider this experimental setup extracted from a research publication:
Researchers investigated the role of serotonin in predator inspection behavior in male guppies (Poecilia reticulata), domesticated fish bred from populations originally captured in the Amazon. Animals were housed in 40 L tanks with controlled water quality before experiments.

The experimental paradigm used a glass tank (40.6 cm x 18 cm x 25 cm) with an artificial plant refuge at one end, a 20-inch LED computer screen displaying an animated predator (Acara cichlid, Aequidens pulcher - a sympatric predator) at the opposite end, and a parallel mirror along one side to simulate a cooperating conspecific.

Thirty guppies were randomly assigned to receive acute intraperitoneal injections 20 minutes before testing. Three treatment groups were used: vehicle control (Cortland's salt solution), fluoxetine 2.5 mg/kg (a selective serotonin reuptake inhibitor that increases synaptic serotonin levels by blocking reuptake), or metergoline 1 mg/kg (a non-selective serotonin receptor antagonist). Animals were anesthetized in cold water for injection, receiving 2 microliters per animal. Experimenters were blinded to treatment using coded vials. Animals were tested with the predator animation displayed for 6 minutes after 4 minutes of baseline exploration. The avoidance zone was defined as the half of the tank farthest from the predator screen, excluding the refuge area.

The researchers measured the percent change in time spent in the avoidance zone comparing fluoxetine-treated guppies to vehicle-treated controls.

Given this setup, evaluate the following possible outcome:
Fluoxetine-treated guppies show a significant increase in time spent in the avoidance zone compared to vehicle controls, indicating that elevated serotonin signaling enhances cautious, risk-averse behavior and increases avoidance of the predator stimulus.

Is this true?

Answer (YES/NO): NO